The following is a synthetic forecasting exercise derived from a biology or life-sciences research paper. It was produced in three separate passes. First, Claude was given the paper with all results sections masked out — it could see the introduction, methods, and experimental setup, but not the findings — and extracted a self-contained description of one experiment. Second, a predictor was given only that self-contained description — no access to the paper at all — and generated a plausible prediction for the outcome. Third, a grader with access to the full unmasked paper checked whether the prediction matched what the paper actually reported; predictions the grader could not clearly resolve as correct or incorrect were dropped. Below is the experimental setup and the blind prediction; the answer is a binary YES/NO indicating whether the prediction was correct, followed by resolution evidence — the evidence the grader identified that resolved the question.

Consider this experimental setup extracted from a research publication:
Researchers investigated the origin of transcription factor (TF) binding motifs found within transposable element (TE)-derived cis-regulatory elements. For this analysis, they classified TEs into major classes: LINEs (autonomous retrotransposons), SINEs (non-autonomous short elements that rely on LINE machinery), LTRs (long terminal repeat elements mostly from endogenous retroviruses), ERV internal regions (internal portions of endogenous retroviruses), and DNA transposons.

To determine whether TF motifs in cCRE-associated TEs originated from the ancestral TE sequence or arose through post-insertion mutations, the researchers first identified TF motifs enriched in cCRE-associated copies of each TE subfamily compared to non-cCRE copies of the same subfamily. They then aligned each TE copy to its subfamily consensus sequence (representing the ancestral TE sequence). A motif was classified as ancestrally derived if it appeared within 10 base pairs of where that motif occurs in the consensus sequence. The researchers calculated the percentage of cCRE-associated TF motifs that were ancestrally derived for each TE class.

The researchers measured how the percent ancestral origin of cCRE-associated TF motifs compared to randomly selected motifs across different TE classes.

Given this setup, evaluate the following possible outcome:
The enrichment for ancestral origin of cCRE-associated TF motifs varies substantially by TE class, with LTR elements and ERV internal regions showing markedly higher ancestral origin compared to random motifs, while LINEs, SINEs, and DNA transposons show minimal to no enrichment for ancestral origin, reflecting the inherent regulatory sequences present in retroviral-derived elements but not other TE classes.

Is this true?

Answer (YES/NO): NO